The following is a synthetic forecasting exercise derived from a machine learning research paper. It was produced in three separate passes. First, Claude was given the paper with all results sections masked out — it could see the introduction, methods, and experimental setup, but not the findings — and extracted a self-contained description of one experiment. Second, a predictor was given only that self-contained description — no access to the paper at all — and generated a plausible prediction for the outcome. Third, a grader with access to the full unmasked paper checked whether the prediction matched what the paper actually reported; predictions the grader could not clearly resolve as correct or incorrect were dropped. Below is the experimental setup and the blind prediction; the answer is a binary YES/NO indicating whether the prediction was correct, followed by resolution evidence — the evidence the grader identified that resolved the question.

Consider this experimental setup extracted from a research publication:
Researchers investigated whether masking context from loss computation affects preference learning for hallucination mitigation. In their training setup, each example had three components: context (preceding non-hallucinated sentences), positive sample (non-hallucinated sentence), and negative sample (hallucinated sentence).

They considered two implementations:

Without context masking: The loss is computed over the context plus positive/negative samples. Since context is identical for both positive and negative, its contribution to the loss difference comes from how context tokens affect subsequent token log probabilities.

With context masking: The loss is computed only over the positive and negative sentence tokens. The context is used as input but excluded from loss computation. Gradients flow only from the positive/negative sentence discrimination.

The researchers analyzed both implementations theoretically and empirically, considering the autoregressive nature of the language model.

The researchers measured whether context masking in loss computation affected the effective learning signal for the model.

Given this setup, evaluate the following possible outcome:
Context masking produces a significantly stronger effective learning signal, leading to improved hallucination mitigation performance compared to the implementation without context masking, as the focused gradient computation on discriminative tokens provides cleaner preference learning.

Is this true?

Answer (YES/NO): NO